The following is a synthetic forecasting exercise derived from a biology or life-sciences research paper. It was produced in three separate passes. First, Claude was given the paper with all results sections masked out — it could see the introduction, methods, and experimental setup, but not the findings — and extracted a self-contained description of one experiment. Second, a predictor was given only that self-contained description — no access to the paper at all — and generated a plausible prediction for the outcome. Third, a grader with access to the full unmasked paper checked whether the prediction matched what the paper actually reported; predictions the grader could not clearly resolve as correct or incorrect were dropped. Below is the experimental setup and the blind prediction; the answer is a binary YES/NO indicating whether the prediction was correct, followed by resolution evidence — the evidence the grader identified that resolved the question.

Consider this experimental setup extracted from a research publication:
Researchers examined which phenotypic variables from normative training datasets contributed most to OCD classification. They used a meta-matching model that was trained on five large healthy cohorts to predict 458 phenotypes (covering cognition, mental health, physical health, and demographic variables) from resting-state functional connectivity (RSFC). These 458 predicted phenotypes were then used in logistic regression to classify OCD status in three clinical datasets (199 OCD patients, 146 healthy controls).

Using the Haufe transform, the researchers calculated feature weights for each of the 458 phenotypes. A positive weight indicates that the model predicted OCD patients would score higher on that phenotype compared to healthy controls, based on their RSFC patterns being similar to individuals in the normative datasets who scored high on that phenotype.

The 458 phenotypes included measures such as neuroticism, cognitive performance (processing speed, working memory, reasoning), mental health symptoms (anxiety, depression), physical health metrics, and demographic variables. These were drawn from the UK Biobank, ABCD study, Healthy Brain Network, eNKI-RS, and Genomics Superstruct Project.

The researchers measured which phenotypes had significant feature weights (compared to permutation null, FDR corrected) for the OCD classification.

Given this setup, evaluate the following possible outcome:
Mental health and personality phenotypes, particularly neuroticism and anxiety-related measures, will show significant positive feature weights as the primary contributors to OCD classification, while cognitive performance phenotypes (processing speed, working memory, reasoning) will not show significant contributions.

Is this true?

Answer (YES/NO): NO